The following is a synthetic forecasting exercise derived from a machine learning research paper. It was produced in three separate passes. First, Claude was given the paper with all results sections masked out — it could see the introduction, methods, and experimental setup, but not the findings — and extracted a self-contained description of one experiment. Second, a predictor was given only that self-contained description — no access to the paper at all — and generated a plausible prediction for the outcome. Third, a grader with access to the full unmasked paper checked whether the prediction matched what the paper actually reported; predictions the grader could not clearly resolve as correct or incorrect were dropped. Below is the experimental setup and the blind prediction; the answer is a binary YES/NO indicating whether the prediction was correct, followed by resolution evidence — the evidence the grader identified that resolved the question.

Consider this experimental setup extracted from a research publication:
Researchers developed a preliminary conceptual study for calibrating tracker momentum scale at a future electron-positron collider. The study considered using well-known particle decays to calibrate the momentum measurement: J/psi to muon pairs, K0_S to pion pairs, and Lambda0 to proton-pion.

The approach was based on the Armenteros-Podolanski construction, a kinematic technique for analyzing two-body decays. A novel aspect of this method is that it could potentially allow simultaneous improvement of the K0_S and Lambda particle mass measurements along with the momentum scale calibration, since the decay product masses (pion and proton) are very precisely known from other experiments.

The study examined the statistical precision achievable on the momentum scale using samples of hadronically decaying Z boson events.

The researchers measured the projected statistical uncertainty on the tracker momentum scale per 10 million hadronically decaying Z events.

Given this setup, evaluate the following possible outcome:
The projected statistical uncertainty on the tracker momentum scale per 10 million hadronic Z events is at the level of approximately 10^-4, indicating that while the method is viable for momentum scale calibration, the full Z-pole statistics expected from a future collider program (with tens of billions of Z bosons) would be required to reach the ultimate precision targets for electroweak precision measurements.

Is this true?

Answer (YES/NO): NO